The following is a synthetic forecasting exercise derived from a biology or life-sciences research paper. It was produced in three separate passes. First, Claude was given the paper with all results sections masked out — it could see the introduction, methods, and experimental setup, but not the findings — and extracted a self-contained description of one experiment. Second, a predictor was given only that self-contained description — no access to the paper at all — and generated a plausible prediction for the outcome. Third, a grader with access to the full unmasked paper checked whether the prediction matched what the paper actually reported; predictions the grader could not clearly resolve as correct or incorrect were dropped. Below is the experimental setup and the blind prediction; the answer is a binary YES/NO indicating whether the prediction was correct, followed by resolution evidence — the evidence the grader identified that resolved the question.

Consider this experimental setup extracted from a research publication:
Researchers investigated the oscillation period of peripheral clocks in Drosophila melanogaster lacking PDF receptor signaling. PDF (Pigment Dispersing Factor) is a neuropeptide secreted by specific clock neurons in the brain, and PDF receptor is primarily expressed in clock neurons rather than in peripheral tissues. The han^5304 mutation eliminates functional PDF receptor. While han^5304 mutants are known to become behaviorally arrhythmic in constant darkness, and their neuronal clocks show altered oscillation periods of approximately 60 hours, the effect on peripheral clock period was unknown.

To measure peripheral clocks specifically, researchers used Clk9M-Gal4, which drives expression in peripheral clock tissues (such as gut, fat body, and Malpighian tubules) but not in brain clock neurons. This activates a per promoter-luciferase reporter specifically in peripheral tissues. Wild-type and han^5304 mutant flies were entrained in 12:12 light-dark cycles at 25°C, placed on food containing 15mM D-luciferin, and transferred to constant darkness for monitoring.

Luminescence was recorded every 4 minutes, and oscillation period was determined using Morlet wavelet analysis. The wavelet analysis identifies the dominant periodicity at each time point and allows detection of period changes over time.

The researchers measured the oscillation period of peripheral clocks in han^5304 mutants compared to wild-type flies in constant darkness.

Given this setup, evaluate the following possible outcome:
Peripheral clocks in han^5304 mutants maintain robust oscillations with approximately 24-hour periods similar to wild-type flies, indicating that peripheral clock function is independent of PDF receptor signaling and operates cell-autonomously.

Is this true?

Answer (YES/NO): NO